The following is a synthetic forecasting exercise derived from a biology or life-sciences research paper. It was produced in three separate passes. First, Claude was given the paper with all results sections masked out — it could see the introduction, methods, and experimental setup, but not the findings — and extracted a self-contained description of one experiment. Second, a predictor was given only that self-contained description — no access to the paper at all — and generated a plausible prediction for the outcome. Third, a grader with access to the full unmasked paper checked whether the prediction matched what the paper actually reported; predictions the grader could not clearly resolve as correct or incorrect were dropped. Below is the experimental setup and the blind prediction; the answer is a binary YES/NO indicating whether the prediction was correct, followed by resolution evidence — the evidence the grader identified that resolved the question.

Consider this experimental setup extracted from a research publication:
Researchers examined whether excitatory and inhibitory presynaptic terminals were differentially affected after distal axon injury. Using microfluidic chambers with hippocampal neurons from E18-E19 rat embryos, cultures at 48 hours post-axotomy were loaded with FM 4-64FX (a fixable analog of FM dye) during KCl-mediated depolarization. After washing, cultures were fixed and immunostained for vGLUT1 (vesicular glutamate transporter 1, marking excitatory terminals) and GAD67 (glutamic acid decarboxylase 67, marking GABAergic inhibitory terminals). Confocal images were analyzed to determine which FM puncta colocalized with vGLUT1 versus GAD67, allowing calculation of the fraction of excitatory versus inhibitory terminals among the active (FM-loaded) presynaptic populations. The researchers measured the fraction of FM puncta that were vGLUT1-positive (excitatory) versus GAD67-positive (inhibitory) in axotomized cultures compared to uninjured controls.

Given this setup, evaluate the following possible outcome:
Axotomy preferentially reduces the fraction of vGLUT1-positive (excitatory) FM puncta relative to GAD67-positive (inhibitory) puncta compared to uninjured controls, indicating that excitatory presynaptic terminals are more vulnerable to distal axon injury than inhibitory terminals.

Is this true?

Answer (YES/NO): NO